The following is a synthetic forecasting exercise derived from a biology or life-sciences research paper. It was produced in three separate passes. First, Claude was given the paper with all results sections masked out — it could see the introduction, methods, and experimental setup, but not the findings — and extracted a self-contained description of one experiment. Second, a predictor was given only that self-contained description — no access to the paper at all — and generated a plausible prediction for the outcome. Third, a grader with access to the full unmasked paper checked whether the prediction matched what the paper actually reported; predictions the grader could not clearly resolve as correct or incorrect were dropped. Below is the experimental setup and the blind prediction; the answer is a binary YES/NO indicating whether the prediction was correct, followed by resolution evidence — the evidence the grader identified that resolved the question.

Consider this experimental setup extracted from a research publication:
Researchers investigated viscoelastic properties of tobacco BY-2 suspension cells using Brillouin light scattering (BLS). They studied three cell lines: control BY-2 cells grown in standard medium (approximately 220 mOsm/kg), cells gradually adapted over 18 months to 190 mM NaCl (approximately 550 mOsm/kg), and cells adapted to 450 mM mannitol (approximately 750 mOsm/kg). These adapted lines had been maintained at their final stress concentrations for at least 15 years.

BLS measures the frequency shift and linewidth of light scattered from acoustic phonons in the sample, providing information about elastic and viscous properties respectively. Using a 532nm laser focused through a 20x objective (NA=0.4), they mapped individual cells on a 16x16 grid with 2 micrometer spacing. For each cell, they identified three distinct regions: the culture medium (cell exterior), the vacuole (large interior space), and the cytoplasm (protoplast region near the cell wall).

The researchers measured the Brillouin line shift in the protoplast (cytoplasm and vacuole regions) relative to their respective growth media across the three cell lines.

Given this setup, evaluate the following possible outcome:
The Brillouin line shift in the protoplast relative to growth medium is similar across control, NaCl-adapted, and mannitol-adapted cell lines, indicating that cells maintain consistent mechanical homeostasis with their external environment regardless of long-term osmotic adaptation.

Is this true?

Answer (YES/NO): NO